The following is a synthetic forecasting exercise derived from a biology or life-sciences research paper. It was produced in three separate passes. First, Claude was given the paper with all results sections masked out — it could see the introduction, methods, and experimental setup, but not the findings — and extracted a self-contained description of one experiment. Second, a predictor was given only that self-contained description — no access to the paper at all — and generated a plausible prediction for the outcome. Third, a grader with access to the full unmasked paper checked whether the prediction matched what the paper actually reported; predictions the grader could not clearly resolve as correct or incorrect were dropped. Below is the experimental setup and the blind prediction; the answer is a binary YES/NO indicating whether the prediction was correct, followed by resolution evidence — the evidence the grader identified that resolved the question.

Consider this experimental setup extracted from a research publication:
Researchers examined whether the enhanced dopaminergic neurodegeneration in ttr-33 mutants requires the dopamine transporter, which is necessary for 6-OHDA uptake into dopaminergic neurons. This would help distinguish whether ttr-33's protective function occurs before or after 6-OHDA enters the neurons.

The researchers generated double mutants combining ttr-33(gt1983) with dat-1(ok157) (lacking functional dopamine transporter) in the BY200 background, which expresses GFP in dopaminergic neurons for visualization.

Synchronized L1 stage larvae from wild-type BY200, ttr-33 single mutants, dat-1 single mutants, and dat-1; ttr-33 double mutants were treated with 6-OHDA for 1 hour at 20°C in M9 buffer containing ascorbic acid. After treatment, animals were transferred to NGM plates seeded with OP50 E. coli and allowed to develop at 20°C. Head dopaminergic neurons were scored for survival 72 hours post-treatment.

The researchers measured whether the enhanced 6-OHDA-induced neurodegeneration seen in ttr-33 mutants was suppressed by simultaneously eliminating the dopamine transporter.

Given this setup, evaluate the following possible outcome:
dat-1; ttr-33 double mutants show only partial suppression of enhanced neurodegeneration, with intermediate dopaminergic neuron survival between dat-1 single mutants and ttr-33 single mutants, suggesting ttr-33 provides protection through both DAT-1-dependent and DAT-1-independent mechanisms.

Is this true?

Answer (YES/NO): NO